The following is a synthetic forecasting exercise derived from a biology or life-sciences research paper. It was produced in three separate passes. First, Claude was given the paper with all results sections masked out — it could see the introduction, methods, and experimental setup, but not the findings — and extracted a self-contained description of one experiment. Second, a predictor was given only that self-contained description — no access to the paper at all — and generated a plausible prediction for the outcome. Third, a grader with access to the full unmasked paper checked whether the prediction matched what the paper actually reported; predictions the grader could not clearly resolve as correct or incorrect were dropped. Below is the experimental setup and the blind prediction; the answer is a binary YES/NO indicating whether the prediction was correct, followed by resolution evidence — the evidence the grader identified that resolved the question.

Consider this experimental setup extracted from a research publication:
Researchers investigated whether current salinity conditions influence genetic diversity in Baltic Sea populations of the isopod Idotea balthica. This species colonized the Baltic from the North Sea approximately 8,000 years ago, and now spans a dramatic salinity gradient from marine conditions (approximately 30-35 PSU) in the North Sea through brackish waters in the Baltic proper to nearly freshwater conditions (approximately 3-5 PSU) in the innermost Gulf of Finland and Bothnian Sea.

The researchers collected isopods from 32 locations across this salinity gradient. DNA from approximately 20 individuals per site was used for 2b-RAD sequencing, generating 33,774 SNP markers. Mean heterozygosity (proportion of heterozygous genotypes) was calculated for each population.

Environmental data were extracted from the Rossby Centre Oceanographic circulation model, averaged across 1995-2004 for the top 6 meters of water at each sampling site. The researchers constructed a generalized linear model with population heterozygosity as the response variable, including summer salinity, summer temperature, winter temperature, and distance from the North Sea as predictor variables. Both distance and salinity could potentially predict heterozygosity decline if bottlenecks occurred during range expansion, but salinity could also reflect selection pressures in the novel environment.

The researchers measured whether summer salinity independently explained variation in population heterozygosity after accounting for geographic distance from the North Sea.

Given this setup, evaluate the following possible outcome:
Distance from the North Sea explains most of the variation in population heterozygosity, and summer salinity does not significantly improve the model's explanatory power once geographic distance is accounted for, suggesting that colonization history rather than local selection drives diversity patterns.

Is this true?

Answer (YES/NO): NO